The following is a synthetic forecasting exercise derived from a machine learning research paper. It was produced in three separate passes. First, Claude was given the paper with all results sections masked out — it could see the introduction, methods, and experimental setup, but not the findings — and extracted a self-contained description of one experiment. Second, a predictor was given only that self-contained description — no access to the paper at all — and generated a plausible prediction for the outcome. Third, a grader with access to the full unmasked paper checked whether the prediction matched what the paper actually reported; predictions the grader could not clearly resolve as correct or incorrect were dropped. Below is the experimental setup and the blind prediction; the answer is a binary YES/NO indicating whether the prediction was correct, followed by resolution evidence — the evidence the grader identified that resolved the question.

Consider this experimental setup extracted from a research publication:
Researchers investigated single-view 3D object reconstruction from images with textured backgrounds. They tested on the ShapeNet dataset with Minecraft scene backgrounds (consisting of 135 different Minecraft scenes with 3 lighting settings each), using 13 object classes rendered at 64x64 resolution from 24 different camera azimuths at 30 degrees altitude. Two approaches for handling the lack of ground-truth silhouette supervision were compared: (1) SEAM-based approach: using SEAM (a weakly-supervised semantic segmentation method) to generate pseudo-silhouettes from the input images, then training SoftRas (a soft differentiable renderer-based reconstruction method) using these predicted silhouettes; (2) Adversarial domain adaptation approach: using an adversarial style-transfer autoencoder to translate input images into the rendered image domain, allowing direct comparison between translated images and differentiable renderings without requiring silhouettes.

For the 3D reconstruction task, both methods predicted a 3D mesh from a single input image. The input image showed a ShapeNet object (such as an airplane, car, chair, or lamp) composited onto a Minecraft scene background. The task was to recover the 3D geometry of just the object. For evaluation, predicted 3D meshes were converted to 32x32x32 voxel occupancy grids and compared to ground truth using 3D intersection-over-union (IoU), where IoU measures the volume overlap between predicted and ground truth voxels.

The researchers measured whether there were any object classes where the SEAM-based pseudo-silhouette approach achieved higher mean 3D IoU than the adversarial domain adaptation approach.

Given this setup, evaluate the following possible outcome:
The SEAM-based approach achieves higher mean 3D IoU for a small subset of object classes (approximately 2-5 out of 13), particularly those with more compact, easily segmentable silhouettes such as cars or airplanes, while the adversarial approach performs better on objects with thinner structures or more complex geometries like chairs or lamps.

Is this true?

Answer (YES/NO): NO